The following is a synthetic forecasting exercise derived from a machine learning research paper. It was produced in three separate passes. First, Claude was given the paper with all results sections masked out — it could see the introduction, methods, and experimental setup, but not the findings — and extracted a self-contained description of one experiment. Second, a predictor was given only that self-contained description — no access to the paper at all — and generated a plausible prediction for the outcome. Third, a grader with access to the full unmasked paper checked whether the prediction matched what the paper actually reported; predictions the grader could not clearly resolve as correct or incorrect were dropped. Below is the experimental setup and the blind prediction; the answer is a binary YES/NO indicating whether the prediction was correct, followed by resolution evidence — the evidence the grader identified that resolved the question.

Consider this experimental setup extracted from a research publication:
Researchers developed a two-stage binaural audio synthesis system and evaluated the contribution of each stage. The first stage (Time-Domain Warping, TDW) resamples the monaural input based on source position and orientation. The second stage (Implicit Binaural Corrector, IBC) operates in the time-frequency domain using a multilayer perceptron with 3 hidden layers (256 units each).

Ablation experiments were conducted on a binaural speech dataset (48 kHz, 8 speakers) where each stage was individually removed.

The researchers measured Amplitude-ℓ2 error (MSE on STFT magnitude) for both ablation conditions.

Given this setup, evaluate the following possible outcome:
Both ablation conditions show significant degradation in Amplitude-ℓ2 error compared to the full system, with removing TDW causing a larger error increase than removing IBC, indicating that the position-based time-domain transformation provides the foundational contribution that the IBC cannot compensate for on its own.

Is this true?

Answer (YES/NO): NO